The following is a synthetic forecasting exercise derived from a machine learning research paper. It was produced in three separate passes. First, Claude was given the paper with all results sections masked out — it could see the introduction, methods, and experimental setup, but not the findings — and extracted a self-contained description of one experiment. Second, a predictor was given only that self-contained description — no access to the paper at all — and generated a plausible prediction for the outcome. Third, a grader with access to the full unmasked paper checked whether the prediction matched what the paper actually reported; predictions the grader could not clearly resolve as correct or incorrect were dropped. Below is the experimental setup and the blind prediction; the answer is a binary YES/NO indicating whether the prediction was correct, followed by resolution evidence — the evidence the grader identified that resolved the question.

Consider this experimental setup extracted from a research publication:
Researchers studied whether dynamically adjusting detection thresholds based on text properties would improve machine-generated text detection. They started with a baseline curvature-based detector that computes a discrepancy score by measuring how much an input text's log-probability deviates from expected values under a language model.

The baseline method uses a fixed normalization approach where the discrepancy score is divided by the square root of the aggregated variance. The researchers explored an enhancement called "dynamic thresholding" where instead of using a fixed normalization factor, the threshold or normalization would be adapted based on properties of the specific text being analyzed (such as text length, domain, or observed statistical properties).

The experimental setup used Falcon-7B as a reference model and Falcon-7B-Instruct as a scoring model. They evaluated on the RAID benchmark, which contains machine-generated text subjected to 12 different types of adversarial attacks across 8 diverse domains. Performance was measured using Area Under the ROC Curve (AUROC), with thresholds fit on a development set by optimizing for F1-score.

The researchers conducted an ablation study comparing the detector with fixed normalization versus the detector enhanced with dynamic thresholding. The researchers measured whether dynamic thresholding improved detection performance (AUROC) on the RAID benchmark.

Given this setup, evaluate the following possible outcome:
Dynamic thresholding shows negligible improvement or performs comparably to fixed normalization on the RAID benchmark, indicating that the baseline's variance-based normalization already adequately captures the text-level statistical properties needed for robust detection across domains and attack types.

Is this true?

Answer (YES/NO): YES